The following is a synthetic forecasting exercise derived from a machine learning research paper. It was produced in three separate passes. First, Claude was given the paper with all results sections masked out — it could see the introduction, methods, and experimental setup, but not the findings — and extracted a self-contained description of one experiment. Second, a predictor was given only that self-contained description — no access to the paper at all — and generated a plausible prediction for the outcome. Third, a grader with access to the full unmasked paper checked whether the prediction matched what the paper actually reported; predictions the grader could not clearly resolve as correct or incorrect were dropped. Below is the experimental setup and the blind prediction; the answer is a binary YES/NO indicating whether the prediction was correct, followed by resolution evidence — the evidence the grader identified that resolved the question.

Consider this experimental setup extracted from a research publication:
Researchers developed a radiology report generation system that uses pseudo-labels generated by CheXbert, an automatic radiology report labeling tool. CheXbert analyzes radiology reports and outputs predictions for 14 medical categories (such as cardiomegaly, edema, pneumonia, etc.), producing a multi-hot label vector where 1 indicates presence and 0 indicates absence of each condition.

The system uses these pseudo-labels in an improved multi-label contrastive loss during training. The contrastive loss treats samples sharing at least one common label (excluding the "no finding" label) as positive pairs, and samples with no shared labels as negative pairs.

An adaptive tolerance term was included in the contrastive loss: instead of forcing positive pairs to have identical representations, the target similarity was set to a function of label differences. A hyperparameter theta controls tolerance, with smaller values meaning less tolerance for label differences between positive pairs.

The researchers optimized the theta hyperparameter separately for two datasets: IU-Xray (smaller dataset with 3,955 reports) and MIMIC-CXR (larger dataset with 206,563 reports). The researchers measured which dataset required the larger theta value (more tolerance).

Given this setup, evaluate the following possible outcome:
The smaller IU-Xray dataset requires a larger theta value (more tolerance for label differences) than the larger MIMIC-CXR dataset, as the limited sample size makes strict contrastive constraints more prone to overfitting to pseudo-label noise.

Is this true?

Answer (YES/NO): NO